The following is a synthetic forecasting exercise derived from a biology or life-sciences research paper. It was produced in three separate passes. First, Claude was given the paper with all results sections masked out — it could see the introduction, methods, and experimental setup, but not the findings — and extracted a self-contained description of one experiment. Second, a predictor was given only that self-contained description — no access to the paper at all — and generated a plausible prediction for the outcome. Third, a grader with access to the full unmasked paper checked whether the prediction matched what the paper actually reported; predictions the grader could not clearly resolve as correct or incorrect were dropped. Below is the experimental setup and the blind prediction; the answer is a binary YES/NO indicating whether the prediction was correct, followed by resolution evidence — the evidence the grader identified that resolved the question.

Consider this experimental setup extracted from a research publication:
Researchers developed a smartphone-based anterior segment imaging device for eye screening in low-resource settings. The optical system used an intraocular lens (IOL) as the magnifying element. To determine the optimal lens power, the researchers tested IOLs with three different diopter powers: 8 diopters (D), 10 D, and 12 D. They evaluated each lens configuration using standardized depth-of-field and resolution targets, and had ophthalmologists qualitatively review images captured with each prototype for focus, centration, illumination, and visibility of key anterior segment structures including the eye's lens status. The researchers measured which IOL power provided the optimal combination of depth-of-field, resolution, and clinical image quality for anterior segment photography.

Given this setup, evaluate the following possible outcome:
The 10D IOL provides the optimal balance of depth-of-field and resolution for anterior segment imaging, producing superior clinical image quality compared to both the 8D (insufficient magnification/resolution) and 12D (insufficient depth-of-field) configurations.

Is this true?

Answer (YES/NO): NO